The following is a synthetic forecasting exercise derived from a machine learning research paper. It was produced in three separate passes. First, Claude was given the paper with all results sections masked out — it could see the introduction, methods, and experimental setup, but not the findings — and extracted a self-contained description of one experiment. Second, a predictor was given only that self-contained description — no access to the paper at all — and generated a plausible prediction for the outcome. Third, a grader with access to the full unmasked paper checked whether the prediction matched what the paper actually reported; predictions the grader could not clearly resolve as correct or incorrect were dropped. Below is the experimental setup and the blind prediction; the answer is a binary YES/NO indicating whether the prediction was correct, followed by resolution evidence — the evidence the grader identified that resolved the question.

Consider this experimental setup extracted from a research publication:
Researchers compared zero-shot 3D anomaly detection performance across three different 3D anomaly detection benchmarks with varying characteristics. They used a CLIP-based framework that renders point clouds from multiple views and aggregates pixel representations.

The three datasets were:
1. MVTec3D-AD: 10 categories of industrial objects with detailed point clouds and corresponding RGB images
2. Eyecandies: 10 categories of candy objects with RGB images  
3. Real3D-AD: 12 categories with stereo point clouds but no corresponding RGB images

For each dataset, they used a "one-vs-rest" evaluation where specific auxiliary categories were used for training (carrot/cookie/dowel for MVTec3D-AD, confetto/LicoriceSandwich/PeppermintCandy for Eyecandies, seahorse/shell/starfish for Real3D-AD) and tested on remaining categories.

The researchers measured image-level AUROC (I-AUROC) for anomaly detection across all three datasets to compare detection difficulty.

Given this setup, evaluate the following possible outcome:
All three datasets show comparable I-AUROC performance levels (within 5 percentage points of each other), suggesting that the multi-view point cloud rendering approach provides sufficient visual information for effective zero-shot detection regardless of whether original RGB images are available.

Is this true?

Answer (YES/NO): NO